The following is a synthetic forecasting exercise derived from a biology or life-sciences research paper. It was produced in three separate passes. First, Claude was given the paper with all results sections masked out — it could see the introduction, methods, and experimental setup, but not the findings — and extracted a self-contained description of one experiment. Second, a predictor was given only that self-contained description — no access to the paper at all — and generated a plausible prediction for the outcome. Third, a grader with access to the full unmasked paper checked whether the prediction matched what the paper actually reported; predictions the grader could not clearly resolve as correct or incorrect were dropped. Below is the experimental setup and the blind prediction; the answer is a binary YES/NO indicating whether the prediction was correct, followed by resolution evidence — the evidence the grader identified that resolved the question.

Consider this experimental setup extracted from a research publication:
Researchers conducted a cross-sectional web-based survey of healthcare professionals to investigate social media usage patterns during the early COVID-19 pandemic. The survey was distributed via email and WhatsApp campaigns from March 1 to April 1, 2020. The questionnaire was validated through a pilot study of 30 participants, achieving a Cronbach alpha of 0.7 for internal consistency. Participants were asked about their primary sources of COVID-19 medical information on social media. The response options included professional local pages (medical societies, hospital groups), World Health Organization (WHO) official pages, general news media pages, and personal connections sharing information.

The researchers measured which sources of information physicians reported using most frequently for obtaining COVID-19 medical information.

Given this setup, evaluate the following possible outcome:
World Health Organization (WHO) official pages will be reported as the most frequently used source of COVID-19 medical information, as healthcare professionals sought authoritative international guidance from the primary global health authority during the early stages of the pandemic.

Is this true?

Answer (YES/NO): NO